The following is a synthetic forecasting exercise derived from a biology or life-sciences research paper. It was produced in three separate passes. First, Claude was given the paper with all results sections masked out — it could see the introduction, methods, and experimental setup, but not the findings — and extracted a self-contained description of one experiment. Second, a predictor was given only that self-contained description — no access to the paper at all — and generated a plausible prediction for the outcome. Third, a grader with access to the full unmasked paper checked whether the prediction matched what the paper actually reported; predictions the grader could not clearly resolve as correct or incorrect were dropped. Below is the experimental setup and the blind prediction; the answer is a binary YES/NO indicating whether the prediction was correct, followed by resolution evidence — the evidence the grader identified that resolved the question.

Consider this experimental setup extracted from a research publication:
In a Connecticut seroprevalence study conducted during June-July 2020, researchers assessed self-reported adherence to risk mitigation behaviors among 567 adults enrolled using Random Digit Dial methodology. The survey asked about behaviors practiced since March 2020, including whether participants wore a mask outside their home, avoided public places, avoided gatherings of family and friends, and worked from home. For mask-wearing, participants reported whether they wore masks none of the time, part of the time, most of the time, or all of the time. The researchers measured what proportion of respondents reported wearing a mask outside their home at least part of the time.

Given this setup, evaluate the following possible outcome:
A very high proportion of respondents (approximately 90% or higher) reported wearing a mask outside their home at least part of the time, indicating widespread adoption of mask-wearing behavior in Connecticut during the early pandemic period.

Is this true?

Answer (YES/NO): YES